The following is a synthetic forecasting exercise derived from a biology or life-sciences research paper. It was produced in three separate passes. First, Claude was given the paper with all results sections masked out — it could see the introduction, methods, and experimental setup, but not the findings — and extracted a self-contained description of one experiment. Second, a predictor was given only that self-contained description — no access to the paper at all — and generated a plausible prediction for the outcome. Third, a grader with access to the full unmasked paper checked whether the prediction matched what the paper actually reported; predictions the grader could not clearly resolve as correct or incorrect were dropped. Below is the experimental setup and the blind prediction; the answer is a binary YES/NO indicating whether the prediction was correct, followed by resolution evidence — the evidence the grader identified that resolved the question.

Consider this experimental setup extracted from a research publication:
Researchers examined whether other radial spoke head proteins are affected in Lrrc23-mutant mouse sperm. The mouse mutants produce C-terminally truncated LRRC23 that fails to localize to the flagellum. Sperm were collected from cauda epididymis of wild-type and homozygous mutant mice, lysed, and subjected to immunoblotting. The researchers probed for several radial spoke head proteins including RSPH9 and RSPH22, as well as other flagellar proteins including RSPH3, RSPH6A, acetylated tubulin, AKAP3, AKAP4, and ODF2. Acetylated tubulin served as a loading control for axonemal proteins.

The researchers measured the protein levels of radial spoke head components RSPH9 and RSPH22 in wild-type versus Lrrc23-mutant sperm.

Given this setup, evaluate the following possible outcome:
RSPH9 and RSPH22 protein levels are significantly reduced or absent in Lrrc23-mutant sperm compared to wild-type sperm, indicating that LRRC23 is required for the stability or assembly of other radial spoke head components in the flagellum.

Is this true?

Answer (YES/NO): NO